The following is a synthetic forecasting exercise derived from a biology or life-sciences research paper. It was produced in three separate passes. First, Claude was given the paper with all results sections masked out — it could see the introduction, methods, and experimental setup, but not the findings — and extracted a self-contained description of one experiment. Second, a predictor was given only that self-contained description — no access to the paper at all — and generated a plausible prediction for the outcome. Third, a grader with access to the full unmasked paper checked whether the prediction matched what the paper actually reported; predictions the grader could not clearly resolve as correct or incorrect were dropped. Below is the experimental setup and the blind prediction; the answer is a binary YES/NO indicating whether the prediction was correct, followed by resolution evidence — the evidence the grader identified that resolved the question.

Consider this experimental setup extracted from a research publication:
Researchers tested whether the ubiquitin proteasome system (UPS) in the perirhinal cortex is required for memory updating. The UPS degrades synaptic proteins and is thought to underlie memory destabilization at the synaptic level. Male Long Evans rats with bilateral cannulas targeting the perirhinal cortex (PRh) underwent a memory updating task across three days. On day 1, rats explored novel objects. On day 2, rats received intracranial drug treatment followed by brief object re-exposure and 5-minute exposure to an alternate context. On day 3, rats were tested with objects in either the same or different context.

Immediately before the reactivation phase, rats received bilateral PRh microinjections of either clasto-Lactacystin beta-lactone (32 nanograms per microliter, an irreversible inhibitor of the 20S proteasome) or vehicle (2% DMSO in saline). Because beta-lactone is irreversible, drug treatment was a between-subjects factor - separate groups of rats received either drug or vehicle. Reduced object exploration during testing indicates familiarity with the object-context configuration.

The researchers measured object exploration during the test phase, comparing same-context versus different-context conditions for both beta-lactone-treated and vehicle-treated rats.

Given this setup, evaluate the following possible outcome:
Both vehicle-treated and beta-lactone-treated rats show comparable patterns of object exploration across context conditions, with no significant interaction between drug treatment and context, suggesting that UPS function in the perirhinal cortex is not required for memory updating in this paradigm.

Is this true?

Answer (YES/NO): NO